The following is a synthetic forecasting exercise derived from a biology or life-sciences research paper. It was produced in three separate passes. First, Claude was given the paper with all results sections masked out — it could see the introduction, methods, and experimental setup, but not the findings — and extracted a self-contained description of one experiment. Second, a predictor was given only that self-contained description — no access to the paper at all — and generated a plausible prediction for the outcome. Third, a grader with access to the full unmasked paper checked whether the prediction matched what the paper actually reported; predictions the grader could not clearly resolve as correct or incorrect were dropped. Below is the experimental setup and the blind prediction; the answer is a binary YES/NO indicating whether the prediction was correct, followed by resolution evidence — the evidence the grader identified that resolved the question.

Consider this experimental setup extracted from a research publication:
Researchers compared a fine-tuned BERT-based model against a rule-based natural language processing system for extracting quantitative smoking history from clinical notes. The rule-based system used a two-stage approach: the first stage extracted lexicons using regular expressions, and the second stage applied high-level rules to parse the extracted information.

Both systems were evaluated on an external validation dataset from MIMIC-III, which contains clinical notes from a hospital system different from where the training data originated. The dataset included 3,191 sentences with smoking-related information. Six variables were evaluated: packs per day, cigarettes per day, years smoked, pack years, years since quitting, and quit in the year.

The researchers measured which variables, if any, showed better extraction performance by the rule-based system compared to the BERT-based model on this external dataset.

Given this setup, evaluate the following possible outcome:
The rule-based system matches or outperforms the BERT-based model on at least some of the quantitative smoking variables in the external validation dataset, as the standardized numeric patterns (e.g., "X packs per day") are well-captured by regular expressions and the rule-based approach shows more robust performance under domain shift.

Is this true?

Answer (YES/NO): NO